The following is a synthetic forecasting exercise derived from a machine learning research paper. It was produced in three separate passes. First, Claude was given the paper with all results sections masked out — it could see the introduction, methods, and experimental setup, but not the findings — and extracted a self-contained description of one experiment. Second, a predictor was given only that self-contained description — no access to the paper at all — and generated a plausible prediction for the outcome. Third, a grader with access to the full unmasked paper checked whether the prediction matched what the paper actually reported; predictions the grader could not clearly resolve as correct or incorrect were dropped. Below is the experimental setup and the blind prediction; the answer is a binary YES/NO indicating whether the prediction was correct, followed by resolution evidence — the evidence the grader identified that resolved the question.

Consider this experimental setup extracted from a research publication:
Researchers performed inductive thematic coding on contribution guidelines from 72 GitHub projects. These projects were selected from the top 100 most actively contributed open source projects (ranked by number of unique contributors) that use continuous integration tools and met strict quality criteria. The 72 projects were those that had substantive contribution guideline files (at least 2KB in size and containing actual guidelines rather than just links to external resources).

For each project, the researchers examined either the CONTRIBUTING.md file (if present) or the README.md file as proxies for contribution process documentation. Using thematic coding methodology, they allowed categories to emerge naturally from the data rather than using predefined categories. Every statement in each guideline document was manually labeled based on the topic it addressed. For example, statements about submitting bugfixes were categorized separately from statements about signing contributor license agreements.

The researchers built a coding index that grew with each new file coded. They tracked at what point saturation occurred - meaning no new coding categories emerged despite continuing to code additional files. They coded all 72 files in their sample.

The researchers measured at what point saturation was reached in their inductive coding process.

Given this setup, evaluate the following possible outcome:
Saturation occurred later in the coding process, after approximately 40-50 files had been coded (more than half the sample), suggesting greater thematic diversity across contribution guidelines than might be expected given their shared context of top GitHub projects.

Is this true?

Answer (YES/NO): YES